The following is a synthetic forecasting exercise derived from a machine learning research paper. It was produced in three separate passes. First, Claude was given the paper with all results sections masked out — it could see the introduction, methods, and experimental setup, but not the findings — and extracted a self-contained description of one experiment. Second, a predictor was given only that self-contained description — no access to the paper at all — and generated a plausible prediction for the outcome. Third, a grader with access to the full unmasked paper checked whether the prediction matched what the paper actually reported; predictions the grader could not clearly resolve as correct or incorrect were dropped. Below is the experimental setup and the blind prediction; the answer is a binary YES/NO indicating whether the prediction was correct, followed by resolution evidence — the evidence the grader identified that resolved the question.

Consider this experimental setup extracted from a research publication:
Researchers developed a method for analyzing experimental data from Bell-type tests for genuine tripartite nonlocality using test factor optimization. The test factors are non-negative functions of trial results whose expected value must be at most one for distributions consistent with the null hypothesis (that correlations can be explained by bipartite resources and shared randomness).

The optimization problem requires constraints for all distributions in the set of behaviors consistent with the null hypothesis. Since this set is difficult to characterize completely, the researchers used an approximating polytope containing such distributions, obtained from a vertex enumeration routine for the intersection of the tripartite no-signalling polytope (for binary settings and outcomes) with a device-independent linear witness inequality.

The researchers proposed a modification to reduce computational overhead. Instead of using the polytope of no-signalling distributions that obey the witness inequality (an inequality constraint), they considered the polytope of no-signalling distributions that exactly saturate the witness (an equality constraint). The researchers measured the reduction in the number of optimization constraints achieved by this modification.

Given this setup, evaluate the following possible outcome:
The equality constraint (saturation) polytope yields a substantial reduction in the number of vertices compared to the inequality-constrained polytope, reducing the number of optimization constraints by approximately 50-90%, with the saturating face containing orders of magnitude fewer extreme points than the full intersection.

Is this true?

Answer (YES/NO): NO